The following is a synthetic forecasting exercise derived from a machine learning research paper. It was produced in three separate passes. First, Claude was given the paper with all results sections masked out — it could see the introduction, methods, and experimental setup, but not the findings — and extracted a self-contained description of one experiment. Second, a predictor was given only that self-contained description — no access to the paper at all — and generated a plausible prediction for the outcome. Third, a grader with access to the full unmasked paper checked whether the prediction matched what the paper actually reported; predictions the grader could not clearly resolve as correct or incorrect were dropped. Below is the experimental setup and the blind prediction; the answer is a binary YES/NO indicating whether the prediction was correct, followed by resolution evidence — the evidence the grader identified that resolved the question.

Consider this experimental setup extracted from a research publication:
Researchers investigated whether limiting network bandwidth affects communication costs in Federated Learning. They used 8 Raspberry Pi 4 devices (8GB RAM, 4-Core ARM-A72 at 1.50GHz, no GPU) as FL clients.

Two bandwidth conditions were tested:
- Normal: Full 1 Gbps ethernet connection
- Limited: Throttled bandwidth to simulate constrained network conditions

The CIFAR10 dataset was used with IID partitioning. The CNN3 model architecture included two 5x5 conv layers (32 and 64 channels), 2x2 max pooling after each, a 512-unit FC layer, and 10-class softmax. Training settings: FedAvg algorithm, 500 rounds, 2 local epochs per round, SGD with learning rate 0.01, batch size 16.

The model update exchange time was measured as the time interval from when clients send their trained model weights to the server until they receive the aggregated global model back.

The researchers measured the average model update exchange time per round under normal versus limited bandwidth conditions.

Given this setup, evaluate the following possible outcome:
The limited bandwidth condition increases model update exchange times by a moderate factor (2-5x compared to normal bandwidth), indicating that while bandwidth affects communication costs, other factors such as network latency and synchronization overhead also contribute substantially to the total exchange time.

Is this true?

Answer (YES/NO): NO